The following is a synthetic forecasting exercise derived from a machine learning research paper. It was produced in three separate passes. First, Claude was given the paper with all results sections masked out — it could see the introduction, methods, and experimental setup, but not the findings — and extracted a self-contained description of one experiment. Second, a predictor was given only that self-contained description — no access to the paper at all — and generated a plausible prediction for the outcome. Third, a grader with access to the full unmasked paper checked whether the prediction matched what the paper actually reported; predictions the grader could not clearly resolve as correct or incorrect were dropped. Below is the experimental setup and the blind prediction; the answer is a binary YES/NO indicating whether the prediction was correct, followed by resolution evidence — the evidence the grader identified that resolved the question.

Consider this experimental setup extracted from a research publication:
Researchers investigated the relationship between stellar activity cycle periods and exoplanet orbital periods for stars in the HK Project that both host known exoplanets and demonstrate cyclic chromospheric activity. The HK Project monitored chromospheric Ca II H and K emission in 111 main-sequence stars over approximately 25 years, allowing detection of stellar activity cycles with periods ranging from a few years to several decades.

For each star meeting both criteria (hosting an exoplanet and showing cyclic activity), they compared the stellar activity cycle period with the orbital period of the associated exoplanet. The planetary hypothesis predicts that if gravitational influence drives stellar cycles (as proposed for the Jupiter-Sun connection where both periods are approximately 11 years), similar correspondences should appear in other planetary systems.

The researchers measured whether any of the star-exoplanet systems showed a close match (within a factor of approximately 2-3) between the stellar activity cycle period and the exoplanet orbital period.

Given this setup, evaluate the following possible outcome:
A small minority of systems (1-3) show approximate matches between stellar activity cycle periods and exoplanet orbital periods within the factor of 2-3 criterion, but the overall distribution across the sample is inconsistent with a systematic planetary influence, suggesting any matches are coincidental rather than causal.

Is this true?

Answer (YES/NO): NO